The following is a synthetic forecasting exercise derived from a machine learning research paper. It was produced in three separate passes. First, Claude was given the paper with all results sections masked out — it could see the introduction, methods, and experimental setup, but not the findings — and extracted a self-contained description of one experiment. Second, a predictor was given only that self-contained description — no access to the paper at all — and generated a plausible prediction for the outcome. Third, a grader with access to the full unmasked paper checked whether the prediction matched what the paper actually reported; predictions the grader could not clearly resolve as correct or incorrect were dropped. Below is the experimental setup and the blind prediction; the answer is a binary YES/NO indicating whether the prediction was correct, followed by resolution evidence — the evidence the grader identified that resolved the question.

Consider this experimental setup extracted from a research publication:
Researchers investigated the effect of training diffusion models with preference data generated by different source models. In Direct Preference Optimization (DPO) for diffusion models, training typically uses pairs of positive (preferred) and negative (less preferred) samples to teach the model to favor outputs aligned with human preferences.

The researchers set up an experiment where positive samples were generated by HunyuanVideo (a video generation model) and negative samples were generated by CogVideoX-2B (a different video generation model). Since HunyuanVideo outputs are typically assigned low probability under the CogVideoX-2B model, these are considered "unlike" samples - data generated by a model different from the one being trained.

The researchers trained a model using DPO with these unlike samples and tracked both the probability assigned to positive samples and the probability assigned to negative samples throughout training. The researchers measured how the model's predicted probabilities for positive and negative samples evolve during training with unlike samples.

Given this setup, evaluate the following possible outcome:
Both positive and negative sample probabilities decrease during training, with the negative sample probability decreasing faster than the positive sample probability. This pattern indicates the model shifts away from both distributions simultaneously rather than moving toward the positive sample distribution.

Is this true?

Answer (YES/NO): NO